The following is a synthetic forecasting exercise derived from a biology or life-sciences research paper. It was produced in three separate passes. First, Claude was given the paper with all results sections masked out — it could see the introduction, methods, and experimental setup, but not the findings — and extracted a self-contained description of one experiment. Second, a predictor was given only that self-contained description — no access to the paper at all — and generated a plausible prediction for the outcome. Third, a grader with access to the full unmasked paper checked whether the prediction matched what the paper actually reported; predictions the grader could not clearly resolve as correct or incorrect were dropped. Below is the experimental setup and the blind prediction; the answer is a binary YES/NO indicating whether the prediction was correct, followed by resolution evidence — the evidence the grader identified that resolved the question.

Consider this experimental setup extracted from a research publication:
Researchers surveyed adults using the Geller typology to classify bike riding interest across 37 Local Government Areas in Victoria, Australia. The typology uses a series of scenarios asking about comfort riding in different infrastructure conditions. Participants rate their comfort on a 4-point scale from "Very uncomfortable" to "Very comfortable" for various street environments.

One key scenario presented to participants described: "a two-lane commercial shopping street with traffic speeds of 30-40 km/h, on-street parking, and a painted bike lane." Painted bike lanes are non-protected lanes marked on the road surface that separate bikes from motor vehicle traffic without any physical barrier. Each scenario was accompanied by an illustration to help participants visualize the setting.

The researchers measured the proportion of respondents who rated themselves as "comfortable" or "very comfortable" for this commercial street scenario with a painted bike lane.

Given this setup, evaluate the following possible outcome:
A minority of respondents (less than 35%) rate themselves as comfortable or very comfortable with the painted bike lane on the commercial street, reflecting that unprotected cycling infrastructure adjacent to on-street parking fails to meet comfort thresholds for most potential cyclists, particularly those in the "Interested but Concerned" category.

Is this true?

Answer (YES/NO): YES